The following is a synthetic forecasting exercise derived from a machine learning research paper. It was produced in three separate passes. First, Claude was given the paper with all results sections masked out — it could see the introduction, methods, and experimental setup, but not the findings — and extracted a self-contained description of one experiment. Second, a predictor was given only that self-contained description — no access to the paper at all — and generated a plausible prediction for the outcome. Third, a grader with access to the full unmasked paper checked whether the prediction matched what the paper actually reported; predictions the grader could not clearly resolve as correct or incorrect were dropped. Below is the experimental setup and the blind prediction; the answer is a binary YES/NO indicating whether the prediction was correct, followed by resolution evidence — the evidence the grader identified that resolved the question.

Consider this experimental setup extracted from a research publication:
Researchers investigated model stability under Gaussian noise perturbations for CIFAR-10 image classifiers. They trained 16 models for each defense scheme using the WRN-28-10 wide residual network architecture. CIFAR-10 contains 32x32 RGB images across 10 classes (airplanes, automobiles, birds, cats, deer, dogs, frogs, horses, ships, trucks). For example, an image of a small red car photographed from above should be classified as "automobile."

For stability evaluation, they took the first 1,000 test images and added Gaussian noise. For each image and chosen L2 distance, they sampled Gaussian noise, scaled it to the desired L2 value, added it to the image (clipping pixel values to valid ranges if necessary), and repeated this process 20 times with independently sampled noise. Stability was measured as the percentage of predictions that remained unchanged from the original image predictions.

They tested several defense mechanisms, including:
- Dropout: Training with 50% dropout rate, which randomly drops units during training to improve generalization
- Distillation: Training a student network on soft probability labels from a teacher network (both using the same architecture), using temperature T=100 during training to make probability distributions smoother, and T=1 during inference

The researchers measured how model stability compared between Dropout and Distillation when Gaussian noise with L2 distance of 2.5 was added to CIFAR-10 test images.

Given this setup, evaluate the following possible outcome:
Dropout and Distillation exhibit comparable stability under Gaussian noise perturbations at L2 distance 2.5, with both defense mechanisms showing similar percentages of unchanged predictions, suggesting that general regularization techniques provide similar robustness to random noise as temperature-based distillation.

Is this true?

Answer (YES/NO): YES